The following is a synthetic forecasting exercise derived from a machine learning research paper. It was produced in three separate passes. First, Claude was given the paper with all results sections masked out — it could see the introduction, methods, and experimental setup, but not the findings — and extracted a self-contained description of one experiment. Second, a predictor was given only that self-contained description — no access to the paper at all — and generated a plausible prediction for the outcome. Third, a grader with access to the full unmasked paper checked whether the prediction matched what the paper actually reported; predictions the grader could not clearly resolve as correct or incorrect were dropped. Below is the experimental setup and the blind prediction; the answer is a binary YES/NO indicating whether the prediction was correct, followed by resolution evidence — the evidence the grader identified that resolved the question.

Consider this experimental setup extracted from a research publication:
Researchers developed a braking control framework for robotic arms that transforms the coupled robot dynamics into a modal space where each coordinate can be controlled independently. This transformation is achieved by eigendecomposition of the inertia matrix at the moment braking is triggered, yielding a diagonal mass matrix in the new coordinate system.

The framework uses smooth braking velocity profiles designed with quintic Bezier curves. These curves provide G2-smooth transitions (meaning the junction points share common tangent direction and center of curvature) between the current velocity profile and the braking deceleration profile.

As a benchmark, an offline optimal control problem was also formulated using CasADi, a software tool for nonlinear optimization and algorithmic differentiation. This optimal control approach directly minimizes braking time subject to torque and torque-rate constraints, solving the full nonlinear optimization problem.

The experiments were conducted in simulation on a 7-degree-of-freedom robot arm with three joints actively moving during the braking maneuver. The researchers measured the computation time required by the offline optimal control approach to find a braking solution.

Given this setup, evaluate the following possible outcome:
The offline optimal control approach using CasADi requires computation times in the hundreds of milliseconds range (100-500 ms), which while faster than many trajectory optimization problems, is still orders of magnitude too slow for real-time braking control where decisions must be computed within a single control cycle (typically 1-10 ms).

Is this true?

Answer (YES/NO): NO